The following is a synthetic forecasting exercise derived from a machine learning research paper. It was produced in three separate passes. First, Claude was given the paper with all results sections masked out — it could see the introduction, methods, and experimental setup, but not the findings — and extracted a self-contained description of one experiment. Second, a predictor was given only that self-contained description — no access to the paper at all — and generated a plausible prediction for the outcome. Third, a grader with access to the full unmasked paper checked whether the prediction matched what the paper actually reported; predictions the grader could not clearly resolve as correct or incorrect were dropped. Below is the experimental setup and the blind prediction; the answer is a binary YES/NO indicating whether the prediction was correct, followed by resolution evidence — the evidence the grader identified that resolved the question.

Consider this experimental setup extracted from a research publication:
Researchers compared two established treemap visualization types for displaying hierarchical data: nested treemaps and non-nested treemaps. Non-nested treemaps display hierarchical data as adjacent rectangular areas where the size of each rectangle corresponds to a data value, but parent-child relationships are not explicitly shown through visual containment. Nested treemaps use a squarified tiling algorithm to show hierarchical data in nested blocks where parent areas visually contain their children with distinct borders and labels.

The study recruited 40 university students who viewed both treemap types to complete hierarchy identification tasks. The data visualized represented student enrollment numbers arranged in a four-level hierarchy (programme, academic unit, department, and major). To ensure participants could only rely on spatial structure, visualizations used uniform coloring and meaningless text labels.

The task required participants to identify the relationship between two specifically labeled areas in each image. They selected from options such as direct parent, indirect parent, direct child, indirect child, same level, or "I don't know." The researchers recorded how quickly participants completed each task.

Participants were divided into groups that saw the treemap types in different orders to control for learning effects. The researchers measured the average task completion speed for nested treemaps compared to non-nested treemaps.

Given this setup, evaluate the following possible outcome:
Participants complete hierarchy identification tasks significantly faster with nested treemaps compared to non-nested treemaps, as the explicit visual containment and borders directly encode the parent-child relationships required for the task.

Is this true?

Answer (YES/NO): NO